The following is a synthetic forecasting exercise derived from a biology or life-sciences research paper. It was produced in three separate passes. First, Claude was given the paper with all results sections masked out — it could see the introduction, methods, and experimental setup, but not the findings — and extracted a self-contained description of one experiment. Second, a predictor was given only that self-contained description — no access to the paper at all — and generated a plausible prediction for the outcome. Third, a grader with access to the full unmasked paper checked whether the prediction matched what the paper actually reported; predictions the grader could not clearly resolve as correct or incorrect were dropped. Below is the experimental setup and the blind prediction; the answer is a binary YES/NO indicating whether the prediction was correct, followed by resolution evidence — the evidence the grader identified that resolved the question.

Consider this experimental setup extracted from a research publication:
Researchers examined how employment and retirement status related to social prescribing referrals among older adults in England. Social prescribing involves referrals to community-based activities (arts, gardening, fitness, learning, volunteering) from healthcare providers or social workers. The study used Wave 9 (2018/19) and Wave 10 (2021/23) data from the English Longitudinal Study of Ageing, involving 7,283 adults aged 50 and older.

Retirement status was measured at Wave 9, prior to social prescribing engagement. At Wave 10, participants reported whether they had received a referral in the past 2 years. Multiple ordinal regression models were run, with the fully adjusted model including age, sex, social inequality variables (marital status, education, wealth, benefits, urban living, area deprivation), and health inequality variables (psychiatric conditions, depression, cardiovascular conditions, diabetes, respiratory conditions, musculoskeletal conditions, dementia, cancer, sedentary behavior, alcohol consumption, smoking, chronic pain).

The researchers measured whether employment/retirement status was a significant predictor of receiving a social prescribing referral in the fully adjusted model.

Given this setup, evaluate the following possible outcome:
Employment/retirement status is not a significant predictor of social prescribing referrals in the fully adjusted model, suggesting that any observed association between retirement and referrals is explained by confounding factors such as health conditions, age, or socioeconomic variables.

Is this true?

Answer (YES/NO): YES